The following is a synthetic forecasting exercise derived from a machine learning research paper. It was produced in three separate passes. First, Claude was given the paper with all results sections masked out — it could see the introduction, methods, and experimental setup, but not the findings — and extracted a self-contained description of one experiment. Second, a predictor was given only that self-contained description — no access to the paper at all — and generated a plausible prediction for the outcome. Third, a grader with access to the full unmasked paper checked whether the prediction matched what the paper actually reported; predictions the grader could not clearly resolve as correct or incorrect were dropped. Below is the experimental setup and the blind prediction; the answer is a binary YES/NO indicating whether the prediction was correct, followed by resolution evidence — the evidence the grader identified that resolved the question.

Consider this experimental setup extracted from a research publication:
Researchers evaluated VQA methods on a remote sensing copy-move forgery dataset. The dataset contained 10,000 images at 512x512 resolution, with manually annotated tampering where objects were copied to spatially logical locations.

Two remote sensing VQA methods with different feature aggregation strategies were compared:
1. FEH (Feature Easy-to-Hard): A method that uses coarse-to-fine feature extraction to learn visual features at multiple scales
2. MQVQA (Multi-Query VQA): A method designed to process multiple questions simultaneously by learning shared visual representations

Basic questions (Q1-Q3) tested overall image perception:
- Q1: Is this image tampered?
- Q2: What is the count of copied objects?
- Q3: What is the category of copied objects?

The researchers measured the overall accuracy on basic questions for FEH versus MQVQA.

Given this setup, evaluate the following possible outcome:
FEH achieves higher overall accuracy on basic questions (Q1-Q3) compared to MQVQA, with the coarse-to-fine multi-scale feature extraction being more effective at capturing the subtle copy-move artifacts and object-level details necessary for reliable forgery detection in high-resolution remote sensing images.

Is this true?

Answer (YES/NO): NO